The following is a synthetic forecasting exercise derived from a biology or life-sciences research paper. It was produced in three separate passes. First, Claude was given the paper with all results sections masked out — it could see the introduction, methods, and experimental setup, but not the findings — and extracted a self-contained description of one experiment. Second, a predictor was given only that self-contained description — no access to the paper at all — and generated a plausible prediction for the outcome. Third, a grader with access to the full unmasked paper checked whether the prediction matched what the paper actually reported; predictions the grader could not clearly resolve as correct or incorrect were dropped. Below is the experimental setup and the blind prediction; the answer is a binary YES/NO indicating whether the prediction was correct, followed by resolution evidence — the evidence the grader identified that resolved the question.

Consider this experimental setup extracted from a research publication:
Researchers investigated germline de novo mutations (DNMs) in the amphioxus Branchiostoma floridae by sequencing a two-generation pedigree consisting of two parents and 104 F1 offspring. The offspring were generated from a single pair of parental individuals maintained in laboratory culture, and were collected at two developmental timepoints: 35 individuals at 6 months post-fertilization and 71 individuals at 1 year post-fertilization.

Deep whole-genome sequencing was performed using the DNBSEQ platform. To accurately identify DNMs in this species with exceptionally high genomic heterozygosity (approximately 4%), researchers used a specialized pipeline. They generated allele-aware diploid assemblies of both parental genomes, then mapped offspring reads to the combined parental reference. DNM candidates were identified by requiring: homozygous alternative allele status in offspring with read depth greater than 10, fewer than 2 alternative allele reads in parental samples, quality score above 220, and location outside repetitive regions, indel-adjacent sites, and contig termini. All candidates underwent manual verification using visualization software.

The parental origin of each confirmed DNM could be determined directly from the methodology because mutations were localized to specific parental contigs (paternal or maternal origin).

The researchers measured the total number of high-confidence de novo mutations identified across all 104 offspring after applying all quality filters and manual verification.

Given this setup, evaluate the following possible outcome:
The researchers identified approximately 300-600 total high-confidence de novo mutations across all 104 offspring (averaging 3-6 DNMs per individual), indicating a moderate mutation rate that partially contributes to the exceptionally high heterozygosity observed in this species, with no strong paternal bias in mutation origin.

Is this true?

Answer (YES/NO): NO